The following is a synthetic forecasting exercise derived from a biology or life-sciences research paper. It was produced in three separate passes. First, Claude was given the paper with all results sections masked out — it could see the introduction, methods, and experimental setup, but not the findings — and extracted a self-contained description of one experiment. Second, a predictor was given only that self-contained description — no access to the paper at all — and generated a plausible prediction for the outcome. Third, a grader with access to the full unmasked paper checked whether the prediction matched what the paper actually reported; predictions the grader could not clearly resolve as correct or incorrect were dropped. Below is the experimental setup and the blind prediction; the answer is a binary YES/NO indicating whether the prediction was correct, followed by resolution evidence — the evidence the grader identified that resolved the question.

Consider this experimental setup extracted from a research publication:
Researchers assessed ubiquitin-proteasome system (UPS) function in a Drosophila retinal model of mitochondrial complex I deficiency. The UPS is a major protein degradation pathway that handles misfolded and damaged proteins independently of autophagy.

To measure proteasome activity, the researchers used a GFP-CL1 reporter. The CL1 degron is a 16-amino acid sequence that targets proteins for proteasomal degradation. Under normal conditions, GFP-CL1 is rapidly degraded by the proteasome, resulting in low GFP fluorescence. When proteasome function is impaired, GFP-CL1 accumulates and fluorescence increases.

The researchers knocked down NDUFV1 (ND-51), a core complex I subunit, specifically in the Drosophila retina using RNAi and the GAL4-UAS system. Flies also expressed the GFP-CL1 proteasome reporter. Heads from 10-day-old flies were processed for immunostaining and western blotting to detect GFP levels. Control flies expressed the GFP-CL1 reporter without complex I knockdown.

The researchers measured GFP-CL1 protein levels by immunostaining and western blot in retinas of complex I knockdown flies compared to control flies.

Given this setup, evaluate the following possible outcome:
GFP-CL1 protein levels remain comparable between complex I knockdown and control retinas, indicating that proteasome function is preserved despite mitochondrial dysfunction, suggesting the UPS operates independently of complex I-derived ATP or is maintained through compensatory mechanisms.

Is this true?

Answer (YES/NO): NO